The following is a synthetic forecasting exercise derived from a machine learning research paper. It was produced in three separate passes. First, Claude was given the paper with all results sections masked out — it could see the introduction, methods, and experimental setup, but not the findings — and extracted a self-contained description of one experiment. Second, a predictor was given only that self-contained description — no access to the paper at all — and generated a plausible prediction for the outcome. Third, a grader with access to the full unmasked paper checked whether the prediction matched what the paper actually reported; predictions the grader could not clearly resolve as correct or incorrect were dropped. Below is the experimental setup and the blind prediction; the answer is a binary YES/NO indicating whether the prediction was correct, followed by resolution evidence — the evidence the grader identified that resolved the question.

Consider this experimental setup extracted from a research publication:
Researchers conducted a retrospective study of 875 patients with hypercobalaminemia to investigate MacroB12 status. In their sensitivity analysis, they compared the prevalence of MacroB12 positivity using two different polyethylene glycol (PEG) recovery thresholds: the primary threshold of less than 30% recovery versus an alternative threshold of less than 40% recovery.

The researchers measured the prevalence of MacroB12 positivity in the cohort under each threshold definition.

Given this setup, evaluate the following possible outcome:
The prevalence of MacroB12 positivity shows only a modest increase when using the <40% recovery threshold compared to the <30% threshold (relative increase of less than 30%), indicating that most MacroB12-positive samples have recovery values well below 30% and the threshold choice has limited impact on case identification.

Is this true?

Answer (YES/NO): NO